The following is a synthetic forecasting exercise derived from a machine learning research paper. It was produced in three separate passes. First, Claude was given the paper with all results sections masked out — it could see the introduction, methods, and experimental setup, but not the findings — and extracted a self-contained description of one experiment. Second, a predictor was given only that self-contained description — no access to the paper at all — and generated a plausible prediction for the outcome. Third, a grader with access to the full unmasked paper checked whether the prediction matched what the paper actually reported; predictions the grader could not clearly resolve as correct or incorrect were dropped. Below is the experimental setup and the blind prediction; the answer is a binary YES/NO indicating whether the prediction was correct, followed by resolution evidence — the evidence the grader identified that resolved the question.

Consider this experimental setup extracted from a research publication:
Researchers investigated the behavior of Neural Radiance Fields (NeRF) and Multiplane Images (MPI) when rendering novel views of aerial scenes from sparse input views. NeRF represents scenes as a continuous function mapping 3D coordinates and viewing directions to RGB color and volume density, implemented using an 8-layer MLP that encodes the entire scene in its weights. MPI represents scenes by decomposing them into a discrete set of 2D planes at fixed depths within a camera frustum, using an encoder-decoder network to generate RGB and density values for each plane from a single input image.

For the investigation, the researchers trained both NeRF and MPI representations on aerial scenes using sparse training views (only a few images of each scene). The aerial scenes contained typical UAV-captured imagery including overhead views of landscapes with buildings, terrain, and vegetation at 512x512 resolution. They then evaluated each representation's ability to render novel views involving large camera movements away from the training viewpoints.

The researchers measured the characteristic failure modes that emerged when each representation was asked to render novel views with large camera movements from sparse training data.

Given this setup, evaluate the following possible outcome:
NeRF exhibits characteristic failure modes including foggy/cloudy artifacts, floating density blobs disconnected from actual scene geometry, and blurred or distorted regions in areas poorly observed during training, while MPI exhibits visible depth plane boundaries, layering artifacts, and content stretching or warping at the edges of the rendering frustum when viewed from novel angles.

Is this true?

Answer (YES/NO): NO